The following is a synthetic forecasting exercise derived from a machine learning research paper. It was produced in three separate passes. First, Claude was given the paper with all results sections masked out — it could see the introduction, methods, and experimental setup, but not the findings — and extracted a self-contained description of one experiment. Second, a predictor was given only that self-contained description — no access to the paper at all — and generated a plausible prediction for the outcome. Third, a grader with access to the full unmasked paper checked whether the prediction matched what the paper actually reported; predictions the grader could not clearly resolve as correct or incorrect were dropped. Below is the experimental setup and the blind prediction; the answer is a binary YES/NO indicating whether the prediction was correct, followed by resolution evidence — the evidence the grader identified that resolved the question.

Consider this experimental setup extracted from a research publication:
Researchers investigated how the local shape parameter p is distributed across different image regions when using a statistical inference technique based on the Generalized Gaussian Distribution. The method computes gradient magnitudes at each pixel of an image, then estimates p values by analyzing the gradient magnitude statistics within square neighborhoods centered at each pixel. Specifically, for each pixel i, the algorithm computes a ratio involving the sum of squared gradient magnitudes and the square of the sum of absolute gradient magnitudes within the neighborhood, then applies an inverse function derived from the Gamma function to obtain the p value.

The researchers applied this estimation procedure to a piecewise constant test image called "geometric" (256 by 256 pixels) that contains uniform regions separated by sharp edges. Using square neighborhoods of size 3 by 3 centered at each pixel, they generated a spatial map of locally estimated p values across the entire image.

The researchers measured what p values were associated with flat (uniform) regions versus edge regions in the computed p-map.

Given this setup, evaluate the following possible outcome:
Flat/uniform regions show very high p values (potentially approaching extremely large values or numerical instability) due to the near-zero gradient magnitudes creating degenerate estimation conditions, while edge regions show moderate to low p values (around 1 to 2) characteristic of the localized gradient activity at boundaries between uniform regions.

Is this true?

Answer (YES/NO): NO